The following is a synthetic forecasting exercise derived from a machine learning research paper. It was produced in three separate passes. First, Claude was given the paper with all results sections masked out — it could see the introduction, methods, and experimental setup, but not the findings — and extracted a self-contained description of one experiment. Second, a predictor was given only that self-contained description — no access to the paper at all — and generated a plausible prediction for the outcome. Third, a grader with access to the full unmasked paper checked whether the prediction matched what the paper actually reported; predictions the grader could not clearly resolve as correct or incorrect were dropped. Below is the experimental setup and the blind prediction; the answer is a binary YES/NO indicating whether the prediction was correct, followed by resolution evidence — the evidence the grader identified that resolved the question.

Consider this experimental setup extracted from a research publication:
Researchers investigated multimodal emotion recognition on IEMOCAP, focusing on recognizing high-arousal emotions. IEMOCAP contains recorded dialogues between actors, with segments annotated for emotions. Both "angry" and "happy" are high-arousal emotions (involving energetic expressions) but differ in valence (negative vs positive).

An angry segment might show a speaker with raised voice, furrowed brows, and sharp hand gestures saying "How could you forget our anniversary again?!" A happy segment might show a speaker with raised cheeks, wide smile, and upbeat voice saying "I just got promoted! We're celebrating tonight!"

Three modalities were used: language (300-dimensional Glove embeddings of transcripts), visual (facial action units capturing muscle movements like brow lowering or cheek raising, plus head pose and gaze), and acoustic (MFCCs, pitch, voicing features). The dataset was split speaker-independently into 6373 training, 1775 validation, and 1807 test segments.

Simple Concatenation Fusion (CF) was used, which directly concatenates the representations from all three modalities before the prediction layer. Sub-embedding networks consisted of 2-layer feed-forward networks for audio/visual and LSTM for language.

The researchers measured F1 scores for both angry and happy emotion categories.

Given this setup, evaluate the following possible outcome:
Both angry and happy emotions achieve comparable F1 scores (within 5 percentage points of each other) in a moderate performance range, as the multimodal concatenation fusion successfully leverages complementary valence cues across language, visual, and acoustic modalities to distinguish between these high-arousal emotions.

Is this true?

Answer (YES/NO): NO